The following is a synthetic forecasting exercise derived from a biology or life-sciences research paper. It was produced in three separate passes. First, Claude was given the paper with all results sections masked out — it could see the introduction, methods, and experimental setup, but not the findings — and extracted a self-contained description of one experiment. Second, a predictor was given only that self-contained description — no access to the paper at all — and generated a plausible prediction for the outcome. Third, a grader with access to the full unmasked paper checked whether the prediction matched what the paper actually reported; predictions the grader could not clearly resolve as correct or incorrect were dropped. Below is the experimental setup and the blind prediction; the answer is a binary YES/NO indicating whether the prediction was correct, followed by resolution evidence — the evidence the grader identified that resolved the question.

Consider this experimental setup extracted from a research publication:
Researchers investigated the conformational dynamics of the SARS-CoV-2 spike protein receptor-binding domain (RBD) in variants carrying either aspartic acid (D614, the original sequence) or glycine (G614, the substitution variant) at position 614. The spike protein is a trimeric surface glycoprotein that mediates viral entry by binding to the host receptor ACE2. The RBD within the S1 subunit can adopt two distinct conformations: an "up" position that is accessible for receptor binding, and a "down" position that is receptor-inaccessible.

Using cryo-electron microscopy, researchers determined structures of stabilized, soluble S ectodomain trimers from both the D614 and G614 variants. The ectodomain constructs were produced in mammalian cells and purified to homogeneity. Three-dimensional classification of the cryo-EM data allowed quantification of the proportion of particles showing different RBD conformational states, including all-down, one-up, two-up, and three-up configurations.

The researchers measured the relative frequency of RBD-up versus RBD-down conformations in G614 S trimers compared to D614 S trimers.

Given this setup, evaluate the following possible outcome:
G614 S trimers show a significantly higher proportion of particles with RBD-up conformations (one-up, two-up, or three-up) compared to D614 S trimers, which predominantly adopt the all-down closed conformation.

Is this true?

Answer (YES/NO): YES